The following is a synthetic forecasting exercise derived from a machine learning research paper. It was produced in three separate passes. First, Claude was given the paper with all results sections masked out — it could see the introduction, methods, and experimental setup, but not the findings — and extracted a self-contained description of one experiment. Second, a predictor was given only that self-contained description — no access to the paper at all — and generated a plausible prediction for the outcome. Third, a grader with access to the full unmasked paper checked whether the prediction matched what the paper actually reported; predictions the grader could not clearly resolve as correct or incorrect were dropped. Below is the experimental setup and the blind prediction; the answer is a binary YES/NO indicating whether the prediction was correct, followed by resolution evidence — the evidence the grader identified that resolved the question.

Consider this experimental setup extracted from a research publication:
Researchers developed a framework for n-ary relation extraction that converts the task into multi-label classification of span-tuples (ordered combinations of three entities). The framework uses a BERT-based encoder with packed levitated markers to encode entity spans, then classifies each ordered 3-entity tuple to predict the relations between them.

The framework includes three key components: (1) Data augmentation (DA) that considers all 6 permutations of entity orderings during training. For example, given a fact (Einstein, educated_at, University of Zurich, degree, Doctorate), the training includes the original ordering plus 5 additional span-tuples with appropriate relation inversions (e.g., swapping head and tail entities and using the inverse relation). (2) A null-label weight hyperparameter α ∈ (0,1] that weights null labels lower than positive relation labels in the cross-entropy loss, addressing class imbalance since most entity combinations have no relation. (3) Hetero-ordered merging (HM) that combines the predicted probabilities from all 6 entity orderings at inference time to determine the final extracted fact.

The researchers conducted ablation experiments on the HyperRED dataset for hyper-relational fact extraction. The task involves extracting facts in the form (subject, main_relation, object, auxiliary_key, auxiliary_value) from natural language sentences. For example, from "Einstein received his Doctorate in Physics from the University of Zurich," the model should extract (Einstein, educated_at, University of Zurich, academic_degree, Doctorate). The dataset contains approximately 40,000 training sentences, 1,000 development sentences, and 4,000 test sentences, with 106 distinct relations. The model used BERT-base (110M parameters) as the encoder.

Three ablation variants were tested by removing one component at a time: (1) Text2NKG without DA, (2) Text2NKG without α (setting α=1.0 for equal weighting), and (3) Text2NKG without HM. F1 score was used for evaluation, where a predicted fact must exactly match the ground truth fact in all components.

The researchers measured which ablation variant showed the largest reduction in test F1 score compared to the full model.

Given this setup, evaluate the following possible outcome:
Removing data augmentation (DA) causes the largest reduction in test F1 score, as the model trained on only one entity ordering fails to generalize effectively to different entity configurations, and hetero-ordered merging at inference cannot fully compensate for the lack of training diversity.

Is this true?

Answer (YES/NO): NO